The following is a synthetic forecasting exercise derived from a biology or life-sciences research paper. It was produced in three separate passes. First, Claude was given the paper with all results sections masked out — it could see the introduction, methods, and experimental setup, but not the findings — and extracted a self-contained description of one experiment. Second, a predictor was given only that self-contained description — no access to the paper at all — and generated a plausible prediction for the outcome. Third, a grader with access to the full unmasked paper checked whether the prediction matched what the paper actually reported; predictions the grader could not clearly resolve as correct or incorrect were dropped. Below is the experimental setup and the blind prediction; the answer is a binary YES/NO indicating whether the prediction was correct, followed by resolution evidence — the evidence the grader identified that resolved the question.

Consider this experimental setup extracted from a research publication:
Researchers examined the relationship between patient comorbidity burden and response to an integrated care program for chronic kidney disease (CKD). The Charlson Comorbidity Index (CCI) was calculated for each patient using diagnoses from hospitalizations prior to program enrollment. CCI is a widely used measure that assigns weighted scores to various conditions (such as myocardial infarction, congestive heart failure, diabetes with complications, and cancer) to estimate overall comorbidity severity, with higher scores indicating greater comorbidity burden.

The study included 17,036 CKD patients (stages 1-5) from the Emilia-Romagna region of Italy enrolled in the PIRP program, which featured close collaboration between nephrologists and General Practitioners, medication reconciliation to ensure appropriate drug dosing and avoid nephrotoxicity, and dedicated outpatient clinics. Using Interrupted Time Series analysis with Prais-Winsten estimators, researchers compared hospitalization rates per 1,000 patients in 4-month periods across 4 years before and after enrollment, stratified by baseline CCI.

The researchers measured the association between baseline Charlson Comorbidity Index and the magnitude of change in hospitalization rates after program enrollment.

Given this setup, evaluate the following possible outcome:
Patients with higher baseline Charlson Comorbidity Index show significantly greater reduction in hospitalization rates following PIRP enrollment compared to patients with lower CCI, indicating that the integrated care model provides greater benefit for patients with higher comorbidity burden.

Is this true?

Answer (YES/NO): NO